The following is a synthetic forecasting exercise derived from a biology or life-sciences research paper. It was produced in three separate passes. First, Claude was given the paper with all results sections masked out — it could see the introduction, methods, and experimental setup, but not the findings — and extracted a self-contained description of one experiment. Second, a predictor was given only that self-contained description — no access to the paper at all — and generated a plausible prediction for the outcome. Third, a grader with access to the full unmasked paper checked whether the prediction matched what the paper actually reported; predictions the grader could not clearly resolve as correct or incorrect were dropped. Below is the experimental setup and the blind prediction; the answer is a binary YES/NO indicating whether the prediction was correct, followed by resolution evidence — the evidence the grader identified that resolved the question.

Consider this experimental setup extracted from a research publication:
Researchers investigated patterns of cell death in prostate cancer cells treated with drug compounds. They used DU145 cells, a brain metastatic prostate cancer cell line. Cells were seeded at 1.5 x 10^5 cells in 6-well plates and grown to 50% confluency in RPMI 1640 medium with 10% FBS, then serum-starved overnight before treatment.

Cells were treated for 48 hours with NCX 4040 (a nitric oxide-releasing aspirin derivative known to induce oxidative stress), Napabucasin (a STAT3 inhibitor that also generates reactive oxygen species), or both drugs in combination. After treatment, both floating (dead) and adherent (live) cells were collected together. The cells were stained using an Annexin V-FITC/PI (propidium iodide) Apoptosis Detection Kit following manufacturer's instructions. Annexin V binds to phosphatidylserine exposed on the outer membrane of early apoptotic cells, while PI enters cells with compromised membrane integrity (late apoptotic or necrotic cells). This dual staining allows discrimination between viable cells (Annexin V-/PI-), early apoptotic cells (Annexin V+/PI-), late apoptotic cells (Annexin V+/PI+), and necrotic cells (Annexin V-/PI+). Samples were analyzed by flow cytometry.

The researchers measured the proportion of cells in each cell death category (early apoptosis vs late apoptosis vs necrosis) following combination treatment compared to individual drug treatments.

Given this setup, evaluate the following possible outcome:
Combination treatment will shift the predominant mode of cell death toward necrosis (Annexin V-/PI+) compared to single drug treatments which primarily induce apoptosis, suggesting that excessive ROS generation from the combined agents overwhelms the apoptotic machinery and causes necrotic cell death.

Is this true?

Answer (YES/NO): NO